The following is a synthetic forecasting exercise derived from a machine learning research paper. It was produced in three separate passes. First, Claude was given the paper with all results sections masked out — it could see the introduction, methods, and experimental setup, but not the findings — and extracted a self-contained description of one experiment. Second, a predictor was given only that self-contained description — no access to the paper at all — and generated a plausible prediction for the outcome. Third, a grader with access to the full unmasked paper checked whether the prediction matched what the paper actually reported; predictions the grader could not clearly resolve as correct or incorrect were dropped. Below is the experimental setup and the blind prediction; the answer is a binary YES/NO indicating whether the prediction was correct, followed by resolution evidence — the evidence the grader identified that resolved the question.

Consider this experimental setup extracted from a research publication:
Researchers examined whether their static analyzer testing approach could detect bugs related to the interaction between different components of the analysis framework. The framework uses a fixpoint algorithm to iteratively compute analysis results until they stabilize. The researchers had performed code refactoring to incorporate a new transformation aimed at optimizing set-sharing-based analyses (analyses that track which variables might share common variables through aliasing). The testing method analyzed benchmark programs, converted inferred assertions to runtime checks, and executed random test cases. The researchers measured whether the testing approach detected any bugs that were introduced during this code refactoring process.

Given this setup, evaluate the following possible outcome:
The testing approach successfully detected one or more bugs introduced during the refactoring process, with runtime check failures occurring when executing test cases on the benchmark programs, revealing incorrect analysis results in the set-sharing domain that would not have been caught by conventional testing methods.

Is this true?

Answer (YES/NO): NO